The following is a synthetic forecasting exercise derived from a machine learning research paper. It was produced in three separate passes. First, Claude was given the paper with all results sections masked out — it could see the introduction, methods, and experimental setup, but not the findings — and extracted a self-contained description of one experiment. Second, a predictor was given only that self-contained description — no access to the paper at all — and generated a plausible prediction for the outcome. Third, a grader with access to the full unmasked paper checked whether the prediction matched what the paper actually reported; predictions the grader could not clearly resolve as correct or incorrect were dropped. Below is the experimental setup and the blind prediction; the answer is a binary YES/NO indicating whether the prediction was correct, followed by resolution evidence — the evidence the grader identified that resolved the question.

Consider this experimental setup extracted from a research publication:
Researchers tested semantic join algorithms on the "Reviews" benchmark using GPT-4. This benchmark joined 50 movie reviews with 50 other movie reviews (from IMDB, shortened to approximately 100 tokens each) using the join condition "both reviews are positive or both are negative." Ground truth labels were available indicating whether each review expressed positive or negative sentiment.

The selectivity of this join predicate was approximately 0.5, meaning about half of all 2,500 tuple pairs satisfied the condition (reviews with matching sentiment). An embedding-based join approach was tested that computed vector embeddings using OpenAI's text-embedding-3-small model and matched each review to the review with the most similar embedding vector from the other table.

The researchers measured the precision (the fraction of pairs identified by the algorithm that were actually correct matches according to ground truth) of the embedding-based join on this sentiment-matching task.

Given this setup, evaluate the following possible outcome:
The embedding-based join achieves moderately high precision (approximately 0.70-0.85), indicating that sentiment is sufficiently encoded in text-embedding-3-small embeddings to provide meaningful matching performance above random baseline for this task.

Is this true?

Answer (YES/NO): YES